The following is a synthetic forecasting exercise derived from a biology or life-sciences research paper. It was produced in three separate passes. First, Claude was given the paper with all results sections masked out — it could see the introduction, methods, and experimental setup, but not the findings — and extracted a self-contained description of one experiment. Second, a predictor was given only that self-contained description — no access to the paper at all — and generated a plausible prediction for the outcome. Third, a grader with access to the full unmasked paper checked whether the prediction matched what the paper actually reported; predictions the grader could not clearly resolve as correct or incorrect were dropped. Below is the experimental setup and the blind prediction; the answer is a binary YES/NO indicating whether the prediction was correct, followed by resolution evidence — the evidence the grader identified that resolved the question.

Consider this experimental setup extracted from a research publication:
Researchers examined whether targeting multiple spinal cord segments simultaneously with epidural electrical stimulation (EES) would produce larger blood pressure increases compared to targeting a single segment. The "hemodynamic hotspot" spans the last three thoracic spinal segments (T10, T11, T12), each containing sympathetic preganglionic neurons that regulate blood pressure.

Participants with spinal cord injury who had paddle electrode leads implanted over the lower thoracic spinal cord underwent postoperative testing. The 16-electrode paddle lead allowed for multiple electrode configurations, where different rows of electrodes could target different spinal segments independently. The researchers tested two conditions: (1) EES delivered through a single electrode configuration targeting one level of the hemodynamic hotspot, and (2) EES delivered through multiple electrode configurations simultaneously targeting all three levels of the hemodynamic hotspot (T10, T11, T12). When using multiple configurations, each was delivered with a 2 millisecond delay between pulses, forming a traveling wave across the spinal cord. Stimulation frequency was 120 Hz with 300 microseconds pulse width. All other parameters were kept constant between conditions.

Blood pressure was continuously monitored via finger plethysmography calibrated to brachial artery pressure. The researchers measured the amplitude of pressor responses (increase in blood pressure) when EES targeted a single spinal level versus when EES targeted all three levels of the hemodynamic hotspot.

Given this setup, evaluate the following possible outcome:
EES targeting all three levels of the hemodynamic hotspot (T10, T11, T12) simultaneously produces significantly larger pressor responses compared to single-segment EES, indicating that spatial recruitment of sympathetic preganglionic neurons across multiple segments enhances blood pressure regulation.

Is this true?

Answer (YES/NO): NO